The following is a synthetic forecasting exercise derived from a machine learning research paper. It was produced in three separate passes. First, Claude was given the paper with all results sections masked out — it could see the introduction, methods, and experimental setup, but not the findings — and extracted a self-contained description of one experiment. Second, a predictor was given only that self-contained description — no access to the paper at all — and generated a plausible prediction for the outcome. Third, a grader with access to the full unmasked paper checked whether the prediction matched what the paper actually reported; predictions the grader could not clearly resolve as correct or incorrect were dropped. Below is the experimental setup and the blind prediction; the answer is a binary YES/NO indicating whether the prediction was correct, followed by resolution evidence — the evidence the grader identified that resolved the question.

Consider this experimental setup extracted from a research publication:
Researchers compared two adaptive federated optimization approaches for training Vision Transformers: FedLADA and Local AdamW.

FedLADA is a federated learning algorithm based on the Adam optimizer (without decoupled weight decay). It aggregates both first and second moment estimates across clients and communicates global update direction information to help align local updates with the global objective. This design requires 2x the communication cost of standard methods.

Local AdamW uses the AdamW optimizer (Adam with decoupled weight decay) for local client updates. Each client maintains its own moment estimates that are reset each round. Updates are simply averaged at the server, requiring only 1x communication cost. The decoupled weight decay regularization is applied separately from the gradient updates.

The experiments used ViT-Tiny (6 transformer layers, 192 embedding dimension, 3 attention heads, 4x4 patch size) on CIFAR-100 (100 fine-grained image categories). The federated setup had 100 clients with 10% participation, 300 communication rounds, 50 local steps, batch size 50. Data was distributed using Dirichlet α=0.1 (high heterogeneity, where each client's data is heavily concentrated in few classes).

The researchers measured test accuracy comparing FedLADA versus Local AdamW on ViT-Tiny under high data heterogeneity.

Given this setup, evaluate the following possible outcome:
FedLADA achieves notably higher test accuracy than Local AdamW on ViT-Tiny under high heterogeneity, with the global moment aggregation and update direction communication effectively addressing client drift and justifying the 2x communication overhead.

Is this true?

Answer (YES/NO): NO